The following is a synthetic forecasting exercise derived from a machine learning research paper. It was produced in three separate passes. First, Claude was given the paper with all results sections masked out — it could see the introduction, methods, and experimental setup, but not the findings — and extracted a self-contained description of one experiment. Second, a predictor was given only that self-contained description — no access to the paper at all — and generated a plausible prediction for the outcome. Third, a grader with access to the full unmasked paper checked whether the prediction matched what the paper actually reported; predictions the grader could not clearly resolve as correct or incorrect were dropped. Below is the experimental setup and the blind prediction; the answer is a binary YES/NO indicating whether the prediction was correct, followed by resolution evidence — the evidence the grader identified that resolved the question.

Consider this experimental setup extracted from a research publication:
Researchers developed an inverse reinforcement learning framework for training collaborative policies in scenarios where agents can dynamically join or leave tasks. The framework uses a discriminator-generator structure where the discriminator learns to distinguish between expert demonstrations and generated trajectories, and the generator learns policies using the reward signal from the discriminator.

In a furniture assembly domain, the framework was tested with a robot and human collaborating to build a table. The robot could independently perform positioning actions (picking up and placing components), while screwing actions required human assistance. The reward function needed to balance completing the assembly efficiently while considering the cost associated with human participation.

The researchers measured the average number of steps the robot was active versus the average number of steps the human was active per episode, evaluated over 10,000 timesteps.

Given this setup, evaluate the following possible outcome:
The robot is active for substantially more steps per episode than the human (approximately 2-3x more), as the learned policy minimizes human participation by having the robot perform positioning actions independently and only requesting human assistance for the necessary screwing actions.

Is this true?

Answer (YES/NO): NO